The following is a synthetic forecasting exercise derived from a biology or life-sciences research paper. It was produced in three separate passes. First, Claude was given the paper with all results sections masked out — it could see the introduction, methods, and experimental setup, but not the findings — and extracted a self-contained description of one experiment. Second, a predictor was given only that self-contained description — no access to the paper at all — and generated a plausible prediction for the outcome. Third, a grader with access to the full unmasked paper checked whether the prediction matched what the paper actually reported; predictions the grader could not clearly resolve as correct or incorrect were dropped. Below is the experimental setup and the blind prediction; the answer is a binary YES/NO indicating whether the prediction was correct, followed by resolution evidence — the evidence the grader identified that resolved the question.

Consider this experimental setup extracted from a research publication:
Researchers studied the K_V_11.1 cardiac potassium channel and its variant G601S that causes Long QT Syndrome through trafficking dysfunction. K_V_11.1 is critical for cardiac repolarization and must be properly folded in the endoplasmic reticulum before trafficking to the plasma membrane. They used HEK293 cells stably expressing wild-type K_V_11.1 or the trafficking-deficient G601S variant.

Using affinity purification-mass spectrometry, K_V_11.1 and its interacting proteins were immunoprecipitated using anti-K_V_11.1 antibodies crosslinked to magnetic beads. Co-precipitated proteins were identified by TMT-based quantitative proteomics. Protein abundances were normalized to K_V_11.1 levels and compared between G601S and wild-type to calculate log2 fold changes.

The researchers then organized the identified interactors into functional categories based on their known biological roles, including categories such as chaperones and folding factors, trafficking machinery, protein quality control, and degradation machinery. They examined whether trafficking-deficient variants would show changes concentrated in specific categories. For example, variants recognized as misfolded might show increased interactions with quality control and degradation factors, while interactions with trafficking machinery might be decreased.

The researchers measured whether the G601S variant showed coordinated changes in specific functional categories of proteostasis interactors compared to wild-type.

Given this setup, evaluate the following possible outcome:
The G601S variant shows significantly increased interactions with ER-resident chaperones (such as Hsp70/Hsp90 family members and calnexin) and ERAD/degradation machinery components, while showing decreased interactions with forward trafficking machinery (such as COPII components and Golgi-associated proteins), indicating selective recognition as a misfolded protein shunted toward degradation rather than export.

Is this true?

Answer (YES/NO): NO